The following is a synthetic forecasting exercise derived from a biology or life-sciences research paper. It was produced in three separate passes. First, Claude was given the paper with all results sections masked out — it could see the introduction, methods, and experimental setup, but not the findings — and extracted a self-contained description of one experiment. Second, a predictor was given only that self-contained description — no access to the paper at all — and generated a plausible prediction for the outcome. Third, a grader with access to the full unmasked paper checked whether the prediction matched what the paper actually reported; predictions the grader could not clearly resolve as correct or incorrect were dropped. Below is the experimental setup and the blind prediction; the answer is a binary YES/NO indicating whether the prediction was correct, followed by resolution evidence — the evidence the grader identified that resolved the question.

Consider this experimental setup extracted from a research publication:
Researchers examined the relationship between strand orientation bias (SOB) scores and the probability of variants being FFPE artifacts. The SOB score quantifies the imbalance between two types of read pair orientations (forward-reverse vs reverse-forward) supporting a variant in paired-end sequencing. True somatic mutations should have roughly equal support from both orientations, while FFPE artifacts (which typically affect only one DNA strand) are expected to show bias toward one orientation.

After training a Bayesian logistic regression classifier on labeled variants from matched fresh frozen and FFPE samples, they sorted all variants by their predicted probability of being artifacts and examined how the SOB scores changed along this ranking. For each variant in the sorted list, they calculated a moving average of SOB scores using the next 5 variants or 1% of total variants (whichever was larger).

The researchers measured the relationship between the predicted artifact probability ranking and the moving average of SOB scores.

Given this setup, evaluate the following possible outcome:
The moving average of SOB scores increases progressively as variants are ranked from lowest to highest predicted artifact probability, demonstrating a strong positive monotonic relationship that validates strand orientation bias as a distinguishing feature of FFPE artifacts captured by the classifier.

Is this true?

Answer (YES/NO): YES